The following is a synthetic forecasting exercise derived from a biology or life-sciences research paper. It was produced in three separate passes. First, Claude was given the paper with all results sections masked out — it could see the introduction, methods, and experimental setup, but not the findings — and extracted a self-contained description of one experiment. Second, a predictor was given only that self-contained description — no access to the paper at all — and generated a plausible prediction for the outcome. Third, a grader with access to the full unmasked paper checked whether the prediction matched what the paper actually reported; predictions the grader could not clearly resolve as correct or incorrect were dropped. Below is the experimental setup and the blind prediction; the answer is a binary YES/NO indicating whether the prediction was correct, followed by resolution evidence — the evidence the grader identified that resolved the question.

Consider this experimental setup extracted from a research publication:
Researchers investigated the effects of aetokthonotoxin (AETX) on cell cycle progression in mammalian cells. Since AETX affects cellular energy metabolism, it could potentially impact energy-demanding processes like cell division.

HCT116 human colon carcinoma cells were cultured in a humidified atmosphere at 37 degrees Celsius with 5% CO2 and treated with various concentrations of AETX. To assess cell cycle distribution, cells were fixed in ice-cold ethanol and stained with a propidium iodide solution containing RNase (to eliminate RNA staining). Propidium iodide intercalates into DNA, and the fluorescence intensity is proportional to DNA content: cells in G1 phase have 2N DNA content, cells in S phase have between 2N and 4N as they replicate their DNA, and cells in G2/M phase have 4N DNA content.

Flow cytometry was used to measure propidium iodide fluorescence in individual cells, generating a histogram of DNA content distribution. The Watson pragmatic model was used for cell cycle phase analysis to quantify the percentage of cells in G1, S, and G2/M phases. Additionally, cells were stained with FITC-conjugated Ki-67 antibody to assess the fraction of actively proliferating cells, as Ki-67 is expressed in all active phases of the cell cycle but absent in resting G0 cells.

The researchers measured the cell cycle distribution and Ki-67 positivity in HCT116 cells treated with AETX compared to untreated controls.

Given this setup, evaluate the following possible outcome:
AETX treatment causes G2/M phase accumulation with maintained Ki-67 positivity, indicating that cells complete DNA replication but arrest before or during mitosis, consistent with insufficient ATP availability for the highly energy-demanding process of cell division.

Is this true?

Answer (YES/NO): NO